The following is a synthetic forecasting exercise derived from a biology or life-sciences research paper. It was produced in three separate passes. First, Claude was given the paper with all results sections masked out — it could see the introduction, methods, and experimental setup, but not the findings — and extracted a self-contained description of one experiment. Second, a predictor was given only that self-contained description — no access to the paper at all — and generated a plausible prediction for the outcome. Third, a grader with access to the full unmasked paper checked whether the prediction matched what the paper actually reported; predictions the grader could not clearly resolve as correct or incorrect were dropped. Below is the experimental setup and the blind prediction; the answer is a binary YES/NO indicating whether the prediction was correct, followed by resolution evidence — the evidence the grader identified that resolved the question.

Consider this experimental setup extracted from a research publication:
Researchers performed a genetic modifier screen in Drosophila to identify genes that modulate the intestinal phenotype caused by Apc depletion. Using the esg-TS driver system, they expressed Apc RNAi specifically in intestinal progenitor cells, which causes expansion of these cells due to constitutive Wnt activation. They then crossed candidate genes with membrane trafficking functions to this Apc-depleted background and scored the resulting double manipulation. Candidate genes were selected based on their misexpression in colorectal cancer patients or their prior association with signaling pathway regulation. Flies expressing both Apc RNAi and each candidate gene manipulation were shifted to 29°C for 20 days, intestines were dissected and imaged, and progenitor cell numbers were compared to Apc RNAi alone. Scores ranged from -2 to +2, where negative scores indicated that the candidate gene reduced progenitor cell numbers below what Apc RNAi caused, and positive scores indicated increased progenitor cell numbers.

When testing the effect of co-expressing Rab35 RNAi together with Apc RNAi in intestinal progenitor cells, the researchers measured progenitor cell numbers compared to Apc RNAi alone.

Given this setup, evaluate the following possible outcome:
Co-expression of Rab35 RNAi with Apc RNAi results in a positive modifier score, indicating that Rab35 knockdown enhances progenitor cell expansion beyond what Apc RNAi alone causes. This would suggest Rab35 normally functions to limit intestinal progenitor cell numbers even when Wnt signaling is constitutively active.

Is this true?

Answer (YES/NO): YES